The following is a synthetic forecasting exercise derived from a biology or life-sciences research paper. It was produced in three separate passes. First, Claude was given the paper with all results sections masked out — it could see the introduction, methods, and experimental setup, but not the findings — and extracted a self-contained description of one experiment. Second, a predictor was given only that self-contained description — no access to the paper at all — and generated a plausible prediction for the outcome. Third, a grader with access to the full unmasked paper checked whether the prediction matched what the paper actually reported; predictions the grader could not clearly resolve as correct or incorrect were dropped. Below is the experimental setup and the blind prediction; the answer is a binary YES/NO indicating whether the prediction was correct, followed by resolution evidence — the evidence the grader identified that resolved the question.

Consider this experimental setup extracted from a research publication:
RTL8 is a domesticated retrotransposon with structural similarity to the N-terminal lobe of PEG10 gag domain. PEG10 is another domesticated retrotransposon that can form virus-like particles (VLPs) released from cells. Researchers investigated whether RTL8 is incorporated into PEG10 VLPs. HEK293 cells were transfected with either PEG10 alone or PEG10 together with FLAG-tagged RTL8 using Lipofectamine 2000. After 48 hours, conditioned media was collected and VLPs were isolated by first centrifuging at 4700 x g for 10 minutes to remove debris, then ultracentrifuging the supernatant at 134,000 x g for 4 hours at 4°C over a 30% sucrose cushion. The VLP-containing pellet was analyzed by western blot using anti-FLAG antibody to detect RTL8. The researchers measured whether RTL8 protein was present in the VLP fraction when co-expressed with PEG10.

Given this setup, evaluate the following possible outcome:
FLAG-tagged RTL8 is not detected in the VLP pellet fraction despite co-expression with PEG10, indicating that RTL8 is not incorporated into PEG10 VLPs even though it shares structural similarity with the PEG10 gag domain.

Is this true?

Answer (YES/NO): NO